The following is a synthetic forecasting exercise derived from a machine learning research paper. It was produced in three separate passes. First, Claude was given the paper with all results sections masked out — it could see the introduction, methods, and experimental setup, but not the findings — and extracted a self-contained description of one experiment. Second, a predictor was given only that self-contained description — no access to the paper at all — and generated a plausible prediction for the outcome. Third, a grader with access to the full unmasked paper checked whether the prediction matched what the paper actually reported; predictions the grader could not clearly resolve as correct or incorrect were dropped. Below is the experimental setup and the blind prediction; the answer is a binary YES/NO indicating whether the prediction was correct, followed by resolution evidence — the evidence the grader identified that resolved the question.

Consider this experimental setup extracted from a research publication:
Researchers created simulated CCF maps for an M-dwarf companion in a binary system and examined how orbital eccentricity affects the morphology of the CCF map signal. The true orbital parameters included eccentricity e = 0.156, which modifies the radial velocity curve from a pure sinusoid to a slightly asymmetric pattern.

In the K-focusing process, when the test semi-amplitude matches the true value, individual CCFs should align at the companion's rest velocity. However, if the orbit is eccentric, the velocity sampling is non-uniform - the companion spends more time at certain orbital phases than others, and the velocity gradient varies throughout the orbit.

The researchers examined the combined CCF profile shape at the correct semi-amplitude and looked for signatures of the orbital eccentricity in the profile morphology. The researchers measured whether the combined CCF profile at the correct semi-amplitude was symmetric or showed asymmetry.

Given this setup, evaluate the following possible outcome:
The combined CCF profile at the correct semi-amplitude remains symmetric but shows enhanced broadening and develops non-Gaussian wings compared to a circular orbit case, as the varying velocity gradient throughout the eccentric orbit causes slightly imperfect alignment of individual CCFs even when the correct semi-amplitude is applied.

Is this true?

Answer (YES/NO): NO